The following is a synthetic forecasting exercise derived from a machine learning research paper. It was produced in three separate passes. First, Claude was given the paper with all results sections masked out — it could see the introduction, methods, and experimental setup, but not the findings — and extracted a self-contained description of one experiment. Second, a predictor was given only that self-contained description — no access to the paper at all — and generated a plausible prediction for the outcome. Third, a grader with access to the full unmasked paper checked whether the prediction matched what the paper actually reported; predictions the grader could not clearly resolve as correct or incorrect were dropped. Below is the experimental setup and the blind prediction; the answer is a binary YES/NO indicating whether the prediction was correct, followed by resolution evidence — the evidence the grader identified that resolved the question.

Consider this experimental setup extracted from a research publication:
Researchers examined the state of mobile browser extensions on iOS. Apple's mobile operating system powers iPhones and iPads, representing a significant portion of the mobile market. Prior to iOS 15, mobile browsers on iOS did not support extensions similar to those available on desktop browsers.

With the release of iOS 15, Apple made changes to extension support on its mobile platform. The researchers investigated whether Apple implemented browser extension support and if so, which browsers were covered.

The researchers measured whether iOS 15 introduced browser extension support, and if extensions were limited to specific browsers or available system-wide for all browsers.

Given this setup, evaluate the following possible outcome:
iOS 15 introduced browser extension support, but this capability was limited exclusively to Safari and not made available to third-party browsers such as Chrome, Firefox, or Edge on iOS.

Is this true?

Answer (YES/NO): YES